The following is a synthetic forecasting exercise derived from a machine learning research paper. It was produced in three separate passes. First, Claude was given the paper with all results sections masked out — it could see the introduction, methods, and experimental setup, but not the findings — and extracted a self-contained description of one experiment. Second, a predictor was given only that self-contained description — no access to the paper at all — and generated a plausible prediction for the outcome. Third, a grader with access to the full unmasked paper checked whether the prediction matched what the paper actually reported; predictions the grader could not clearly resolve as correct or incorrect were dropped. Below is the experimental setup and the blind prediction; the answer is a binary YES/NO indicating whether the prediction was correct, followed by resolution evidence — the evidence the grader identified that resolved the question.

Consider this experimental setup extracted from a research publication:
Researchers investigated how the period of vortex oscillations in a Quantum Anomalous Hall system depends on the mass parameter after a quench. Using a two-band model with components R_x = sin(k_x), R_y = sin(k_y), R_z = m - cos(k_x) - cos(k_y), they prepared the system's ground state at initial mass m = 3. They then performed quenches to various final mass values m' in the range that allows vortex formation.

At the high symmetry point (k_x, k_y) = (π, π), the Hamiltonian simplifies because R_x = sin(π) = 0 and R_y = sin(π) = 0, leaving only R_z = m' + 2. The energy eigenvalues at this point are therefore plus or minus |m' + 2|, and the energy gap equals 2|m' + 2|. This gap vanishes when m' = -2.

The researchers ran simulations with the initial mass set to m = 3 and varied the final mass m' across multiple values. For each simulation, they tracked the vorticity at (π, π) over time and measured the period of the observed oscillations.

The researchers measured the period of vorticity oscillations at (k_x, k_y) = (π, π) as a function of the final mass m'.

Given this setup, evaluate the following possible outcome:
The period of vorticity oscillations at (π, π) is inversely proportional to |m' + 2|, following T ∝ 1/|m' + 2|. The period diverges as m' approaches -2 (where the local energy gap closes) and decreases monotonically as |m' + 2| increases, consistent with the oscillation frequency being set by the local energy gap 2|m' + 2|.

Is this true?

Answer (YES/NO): YES